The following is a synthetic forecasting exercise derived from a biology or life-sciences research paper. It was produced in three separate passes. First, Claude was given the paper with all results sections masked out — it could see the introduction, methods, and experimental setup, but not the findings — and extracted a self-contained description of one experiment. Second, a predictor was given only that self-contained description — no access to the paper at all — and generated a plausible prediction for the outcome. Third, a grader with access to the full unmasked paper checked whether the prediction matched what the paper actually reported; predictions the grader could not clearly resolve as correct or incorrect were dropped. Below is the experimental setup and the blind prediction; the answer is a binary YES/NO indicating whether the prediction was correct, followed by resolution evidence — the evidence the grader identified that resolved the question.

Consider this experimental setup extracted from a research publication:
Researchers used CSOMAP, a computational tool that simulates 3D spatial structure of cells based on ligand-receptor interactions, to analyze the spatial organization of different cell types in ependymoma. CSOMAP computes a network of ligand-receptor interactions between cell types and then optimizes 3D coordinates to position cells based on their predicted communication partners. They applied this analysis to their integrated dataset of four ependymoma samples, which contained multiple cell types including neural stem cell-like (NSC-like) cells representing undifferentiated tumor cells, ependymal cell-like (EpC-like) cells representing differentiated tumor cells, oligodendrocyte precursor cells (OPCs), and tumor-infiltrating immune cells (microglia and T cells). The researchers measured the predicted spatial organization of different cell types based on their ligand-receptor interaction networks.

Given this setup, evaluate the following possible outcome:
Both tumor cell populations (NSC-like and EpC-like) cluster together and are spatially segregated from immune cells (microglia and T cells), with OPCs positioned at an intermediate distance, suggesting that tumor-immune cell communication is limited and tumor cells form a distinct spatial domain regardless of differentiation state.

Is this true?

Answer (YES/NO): NO